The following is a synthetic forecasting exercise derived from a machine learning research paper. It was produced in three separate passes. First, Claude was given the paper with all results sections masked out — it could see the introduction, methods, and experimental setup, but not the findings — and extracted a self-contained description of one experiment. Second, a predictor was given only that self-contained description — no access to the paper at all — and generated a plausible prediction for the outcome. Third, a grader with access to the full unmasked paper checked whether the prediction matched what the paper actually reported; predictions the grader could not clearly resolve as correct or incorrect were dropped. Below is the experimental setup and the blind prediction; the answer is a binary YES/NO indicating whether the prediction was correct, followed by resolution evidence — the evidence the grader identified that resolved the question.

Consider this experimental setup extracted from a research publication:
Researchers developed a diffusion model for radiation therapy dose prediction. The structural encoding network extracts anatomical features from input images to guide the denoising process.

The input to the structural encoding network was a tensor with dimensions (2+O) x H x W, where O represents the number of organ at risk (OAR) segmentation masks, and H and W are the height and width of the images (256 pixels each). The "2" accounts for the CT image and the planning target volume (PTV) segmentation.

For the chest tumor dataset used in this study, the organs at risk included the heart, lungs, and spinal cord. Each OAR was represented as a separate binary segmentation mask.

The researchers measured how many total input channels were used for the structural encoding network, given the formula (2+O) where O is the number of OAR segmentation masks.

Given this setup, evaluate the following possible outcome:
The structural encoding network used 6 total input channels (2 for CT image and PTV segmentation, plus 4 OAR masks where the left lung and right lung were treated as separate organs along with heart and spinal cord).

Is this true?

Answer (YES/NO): NO